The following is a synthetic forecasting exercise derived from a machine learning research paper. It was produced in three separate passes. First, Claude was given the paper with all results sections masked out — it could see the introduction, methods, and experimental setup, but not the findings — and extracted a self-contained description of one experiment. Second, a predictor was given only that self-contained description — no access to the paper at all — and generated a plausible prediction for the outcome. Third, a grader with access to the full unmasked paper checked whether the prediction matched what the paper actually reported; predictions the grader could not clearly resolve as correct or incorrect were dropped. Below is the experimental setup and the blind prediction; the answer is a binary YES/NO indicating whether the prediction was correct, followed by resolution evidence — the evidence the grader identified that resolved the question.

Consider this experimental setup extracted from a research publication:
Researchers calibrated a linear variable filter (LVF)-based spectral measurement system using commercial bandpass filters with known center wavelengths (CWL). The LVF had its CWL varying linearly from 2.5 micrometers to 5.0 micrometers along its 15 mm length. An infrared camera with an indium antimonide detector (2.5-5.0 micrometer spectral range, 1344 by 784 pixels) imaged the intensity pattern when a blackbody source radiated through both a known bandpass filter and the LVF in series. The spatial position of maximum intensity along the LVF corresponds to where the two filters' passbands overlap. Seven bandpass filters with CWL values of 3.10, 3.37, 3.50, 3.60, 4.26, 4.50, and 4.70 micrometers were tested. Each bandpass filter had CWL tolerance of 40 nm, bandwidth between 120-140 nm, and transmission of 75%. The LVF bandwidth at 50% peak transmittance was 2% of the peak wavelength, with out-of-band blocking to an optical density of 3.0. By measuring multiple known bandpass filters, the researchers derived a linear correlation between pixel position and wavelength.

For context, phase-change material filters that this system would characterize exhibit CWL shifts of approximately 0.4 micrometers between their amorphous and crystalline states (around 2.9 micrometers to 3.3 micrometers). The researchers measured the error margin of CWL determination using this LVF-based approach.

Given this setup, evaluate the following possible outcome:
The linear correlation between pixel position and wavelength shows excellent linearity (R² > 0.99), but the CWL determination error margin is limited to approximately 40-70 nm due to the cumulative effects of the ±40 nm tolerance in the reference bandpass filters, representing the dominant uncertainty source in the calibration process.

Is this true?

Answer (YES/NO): NO